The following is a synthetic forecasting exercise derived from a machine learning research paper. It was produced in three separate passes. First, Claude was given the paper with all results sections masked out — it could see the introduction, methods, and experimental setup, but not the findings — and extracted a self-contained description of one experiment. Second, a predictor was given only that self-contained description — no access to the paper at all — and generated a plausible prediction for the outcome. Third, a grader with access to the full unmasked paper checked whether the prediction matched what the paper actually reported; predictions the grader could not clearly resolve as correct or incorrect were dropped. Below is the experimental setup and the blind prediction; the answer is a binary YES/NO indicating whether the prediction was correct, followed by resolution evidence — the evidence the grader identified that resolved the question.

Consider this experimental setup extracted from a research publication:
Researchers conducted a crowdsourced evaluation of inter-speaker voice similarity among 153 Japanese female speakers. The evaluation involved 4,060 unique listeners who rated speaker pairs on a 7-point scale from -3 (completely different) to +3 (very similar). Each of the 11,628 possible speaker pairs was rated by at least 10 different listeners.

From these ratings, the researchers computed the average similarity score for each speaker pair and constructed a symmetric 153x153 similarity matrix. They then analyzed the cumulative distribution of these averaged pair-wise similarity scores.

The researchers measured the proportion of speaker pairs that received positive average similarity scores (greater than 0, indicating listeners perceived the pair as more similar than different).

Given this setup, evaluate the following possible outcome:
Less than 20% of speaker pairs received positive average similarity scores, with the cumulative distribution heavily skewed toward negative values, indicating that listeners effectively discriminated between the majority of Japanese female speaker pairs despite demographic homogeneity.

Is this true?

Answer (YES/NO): NO